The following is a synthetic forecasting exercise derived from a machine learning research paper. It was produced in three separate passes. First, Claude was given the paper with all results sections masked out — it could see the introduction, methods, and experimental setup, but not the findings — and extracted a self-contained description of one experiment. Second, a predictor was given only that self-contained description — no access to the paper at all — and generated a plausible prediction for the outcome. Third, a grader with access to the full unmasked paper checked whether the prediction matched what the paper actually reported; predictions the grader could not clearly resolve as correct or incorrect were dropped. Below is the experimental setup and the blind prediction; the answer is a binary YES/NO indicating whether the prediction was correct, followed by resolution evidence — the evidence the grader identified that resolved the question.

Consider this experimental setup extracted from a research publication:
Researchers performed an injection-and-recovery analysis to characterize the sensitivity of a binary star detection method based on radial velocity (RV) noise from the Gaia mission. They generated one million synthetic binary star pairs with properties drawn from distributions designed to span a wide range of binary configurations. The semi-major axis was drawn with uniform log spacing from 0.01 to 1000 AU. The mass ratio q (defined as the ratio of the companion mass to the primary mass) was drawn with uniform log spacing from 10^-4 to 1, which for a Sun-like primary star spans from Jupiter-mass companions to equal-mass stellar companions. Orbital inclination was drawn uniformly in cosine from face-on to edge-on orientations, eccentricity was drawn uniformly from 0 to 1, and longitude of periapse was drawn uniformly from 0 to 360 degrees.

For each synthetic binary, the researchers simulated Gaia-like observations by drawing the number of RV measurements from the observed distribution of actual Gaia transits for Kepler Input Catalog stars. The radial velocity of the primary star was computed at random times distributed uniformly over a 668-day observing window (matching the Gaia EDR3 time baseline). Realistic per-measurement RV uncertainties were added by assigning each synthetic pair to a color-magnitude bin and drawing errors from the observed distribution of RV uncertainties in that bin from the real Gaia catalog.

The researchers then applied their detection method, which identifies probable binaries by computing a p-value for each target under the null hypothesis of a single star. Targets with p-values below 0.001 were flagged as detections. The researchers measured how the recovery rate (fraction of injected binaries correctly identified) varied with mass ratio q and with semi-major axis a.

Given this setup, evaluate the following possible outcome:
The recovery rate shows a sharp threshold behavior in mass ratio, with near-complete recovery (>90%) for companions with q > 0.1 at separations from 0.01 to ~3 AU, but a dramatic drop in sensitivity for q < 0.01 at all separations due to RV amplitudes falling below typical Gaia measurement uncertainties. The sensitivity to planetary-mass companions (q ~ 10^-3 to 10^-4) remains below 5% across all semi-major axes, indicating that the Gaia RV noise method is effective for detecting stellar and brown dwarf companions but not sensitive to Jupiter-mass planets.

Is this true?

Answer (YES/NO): NO